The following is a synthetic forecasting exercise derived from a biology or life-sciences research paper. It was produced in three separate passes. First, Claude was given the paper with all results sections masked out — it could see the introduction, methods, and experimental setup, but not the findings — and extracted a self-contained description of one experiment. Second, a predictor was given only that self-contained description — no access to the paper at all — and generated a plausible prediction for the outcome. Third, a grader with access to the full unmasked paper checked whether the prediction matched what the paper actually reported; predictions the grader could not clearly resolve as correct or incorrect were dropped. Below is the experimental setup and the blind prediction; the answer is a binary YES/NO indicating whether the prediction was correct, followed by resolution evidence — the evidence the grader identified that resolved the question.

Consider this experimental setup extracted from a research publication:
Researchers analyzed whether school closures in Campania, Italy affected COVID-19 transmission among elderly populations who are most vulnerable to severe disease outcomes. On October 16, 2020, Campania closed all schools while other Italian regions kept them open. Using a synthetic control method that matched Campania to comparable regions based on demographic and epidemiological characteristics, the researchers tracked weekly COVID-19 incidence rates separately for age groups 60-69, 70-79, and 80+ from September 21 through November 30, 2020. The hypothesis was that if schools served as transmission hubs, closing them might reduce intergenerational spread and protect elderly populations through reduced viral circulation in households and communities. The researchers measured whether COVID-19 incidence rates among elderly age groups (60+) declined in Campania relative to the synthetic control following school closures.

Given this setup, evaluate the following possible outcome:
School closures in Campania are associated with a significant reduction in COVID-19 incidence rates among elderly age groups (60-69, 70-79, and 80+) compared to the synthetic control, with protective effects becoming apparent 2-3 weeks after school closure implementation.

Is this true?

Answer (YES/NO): NO